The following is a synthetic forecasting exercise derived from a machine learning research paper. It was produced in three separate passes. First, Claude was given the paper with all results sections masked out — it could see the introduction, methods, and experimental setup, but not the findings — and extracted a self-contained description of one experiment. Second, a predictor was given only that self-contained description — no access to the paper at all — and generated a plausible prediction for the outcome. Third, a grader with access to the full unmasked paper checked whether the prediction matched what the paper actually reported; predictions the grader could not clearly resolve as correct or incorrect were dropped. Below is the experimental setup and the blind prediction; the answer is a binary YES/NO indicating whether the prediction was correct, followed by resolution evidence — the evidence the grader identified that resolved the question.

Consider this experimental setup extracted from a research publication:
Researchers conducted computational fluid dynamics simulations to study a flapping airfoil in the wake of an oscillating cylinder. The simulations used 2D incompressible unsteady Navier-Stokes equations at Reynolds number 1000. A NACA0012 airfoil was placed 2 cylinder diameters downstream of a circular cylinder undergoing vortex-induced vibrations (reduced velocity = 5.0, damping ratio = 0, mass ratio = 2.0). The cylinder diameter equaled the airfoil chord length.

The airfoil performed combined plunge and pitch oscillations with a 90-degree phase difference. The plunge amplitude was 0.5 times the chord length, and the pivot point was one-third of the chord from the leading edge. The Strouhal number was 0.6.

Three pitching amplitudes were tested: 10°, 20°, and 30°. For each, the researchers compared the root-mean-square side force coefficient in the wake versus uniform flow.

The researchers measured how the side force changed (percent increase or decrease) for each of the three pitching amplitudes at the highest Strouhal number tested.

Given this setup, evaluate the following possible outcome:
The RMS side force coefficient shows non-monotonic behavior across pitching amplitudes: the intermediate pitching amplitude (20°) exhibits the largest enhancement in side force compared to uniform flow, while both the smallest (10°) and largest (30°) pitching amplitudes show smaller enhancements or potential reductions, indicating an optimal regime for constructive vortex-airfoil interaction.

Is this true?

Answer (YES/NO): NO